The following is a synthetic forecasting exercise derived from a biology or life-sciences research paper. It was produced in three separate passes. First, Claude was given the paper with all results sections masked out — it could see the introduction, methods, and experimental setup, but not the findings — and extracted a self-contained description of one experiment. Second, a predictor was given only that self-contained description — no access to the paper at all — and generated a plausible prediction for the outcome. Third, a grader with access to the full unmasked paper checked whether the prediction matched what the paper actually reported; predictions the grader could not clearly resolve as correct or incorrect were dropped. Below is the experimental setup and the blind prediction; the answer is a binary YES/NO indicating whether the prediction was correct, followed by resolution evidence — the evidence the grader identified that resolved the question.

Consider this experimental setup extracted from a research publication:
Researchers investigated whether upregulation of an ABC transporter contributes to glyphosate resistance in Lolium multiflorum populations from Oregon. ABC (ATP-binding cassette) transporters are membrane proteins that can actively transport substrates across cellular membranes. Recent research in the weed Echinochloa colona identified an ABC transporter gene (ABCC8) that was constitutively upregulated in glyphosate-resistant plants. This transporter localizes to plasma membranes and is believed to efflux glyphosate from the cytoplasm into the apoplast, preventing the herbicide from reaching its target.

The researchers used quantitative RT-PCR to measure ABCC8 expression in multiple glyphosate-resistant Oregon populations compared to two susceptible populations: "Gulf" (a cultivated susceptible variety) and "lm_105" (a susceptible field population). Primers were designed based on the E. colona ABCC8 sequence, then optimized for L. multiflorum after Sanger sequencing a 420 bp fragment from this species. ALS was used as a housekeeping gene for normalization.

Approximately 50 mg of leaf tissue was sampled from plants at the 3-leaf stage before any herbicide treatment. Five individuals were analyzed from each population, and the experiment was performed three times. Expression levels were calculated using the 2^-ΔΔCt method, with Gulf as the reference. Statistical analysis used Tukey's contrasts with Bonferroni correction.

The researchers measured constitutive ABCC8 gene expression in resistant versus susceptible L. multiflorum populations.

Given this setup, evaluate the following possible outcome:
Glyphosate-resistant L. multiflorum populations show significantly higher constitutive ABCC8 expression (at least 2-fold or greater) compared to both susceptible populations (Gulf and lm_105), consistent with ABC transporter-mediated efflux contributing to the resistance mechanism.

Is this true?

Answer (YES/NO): NO